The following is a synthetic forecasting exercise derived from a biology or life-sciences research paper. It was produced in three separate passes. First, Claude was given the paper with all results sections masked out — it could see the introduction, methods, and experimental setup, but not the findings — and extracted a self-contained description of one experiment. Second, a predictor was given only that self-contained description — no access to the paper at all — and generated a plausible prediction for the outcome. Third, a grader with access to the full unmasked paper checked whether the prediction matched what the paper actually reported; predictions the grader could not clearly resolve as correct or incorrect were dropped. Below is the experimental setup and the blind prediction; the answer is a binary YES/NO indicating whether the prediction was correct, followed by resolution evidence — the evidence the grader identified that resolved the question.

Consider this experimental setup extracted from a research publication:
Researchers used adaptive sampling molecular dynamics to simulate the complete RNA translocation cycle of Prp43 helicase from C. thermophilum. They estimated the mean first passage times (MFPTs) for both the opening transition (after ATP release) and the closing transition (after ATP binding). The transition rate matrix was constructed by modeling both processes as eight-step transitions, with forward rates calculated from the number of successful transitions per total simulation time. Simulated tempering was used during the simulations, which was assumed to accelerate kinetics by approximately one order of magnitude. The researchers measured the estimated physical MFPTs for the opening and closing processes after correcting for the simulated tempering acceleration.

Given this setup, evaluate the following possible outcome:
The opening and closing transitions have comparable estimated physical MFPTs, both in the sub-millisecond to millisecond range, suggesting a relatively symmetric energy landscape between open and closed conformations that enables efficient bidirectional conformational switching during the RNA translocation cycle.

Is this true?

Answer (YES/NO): YES